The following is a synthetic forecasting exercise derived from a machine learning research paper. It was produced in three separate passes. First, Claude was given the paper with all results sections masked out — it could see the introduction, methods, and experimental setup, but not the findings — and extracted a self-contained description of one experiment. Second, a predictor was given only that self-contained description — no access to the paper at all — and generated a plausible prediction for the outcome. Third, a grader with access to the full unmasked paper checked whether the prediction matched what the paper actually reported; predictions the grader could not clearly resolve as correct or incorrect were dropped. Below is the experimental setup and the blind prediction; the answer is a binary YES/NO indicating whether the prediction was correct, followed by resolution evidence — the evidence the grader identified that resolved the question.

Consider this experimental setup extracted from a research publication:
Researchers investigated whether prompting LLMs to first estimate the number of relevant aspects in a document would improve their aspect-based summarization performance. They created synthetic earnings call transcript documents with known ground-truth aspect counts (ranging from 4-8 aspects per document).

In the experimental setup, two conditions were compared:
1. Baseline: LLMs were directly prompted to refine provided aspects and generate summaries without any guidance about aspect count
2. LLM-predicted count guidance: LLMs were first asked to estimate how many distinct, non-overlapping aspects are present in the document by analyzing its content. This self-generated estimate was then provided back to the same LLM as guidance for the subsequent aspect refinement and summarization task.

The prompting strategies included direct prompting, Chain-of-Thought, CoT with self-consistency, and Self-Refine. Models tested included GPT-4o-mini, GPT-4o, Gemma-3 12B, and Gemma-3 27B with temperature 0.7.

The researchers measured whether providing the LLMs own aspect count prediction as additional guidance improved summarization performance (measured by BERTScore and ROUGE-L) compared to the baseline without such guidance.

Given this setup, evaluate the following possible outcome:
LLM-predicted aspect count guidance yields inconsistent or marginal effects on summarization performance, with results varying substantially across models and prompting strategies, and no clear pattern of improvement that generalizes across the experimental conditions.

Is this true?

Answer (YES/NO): NO